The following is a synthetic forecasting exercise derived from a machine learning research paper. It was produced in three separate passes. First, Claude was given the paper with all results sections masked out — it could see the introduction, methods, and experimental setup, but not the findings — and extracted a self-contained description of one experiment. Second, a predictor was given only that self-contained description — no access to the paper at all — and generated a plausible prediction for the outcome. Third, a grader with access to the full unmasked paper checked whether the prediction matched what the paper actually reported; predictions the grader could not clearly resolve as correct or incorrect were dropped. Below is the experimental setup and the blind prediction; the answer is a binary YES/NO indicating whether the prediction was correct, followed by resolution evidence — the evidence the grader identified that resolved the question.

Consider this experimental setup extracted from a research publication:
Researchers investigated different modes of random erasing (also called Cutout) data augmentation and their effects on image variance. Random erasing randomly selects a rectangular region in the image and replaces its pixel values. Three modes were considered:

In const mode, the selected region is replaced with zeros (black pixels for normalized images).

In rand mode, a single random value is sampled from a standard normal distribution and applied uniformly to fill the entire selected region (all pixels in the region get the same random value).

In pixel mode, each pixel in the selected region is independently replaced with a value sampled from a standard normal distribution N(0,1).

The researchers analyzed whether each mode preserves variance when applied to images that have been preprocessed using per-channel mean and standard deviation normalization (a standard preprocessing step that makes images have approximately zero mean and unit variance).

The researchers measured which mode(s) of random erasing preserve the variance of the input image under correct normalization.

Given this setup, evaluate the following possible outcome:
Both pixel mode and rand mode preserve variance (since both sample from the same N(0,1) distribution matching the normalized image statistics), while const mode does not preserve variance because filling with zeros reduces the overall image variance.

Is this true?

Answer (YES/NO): NO